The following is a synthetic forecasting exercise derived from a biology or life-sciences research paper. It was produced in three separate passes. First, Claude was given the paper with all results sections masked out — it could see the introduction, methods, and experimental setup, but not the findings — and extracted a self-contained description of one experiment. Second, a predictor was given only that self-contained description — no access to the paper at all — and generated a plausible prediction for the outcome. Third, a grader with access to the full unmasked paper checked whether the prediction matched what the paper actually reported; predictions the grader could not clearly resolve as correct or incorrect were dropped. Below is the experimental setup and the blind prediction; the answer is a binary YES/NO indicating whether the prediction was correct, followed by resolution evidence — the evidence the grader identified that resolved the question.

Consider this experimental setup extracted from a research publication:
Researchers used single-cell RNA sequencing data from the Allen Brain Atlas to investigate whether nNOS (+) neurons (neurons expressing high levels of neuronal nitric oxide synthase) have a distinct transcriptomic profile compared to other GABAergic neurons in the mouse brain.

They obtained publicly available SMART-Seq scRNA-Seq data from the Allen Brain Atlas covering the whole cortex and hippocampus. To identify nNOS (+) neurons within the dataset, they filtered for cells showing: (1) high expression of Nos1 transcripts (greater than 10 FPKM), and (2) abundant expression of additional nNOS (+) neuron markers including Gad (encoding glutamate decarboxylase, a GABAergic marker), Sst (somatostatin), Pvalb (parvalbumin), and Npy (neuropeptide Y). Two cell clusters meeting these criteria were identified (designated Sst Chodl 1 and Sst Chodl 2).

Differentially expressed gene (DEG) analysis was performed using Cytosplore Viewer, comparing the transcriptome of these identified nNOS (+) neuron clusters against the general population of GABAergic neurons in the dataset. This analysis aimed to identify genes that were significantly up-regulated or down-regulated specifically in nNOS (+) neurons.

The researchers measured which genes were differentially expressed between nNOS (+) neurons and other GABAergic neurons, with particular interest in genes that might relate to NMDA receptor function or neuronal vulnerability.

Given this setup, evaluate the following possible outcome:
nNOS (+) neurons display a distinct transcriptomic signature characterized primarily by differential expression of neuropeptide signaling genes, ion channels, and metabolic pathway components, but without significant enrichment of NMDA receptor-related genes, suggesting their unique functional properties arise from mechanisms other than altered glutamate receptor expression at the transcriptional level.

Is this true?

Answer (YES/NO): NO